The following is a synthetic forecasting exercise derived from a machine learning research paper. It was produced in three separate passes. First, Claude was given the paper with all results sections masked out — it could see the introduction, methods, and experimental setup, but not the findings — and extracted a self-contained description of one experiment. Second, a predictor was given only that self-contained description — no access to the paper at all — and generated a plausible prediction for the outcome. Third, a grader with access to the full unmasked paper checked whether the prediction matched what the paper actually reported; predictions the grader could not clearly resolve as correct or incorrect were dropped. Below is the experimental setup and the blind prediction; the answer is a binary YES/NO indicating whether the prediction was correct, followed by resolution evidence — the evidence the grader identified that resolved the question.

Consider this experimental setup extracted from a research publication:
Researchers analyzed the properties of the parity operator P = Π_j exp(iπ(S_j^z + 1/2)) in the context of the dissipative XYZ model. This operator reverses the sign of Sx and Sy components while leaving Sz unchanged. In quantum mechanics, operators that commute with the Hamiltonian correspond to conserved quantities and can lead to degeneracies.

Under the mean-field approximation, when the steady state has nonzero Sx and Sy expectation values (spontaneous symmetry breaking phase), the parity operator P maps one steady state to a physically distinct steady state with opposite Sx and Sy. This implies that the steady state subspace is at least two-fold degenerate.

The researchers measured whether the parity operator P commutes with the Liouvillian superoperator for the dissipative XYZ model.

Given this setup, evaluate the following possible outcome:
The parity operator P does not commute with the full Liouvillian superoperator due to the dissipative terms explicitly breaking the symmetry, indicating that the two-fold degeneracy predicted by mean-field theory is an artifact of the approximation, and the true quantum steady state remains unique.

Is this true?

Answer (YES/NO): NO